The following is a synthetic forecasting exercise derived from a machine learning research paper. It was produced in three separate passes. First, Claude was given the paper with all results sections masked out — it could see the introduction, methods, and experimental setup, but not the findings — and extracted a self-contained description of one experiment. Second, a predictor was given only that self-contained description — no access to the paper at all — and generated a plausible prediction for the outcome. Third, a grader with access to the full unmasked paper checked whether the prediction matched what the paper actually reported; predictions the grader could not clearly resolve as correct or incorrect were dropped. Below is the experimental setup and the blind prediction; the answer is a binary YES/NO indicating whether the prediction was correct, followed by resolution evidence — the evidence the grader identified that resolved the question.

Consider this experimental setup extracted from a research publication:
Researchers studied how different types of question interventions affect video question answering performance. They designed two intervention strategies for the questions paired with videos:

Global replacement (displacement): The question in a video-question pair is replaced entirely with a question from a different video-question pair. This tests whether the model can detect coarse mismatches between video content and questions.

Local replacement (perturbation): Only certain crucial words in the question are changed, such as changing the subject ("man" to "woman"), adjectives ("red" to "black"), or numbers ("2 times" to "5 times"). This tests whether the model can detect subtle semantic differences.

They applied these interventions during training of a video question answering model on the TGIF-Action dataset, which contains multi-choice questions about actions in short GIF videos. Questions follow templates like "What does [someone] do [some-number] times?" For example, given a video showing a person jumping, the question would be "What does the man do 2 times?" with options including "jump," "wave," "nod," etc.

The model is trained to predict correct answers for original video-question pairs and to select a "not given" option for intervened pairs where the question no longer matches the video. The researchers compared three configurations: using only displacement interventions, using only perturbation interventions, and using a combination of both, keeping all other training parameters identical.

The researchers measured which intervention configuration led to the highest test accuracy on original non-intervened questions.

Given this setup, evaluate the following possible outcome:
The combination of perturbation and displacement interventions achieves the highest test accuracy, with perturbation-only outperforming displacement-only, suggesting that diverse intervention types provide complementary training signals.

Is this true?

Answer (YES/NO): NO